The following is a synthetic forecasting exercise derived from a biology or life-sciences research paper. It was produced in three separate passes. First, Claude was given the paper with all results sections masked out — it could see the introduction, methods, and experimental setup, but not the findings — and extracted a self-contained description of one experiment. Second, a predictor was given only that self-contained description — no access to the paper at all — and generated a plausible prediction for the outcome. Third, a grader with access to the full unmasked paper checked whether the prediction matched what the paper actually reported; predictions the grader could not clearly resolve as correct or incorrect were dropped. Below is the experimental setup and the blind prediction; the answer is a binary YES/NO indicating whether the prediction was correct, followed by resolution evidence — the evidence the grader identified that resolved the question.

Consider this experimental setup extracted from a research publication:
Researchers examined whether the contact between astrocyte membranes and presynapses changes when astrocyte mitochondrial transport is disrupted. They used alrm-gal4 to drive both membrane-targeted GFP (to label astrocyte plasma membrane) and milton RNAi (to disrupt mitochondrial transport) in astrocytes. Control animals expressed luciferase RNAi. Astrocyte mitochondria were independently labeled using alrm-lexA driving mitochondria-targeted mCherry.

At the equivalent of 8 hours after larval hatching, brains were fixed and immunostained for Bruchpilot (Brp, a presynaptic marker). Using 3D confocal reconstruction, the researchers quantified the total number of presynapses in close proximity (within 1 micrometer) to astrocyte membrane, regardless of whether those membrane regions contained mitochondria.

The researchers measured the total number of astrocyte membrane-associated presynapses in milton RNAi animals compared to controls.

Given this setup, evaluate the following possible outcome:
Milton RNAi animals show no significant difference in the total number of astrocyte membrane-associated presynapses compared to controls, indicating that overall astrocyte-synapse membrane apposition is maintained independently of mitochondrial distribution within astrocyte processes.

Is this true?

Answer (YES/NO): YES